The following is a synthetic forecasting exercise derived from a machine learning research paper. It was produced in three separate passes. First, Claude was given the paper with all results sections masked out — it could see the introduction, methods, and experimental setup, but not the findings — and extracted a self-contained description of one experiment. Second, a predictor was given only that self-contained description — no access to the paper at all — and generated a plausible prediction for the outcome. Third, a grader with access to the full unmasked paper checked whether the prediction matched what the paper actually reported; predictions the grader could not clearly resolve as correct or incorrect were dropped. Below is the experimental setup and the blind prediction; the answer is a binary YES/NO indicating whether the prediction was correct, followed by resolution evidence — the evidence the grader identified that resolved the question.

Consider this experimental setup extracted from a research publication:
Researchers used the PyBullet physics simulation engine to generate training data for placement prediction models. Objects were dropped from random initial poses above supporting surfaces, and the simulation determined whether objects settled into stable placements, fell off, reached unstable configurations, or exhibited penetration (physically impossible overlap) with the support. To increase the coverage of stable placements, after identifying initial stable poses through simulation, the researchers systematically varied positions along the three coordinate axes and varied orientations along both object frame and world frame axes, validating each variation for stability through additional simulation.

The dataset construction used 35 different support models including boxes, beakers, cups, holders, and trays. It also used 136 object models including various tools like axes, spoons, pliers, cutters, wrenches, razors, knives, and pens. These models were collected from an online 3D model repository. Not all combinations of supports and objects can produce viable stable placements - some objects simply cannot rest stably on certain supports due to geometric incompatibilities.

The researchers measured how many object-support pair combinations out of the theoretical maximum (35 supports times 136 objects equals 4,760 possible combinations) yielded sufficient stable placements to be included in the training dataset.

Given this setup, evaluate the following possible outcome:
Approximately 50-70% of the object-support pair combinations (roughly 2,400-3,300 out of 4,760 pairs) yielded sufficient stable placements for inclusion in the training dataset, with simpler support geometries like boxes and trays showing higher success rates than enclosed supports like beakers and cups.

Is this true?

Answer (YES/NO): NO